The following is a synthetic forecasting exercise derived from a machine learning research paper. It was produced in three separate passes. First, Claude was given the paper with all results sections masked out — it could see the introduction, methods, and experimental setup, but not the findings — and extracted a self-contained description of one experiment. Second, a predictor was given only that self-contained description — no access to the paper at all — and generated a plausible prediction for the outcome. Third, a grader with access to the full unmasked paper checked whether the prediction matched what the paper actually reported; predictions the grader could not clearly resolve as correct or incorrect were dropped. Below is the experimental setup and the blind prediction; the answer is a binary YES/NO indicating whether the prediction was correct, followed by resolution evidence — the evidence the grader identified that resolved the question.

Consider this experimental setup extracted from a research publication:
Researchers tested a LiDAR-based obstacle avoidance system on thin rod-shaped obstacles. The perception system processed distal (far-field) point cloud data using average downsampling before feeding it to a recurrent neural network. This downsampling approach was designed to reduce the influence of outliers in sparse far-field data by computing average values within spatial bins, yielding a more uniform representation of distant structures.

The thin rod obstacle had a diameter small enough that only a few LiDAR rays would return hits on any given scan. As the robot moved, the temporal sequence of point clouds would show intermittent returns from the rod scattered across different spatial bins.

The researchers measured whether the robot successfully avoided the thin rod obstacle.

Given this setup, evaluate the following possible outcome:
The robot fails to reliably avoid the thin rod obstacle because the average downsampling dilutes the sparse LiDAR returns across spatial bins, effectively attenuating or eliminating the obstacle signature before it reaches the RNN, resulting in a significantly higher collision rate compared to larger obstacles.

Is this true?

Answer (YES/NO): YES